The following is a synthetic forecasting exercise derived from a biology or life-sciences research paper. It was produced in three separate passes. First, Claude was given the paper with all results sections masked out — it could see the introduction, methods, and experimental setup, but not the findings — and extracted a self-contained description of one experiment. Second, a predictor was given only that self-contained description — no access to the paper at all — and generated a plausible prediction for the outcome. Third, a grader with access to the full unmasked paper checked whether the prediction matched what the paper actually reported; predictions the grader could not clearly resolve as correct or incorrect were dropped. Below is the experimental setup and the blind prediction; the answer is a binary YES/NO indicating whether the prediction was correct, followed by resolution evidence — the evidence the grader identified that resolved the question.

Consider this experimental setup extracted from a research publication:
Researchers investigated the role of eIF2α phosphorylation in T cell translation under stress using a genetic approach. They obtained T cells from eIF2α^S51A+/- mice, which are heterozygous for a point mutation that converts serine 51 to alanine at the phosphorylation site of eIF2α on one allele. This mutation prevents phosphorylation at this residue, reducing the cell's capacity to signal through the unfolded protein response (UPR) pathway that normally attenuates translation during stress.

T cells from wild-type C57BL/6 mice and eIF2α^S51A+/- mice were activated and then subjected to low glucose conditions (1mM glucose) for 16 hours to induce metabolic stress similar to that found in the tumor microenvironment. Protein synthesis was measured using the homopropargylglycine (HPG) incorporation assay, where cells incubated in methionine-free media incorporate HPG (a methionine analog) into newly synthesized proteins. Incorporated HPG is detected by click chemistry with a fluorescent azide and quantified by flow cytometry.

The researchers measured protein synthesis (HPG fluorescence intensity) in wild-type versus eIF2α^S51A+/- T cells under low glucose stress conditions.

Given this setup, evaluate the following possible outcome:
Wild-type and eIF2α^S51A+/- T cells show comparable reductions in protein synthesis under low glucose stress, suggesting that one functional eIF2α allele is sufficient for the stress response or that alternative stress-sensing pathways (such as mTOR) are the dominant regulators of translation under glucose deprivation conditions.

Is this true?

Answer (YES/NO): NO